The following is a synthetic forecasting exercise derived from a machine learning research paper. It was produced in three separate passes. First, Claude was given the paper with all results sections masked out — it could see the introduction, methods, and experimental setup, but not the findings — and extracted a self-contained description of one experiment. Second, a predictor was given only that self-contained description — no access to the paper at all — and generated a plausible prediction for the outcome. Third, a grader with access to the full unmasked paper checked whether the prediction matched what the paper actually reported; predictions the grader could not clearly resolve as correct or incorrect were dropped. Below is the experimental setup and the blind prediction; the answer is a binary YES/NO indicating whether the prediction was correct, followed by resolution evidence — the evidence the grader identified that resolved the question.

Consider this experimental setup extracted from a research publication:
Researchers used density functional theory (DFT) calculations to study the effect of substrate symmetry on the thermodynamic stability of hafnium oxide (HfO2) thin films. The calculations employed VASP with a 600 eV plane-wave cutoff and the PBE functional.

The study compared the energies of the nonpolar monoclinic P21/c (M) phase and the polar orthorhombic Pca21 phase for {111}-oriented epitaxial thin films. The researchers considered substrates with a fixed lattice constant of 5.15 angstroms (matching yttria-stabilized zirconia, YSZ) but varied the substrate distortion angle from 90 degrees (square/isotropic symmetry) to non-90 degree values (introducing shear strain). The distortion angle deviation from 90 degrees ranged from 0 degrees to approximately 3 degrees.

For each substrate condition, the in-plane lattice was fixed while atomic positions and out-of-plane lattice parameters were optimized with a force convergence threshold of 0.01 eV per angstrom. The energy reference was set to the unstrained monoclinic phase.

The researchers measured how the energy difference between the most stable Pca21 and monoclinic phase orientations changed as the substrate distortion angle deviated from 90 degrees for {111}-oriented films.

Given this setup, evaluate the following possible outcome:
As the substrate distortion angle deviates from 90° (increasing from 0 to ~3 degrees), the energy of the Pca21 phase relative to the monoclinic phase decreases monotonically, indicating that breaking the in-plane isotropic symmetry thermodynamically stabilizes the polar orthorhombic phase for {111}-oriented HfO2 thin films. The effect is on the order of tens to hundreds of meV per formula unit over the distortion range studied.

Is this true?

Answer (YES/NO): NO